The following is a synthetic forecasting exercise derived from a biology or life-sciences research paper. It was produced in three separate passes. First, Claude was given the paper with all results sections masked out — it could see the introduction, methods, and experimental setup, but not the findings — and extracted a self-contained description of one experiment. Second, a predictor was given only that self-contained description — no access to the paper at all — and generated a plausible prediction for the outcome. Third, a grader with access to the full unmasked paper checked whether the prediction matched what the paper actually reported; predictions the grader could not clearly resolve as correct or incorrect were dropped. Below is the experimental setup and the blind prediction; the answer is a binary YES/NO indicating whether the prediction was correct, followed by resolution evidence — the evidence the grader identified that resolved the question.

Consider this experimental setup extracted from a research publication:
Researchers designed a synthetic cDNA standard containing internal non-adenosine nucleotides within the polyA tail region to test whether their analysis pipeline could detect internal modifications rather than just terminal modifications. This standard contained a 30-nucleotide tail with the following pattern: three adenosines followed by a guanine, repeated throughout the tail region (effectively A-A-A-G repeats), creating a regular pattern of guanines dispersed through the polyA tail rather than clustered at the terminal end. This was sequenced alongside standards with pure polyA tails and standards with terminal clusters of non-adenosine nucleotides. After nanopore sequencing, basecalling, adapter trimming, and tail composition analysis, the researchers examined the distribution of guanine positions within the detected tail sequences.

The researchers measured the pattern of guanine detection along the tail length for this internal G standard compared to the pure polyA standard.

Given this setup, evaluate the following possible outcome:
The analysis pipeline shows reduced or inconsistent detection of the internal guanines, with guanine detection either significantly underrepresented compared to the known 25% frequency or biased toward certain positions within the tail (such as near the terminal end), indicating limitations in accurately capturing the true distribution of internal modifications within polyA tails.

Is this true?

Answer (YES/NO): NO